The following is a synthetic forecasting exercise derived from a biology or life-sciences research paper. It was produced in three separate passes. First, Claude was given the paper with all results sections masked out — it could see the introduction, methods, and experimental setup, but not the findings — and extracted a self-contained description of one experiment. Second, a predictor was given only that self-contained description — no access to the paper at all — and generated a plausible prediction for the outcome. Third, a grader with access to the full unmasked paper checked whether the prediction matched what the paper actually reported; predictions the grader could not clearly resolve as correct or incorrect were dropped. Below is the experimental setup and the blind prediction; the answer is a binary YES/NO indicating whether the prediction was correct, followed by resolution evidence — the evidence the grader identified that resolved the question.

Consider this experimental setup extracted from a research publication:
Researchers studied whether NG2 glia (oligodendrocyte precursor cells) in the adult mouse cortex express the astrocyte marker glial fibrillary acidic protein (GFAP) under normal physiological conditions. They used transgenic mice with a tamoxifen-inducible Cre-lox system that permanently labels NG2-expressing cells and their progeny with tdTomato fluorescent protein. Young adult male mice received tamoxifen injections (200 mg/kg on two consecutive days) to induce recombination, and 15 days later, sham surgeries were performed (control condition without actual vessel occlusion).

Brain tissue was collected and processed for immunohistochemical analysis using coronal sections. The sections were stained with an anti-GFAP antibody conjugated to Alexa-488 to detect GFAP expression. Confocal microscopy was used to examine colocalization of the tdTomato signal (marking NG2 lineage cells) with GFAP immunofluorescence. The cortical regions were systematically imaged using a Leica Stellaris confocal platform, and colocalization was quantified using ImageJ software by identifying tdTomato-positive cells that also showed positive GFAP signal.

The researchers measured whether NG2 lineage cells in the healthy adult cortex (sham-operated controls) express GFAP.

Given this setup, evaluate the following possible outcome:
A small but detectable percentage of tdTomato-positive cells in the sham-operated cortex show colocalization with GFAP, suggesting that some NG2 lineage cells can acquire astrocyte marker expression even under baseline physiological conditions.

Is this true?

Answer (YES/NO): NO